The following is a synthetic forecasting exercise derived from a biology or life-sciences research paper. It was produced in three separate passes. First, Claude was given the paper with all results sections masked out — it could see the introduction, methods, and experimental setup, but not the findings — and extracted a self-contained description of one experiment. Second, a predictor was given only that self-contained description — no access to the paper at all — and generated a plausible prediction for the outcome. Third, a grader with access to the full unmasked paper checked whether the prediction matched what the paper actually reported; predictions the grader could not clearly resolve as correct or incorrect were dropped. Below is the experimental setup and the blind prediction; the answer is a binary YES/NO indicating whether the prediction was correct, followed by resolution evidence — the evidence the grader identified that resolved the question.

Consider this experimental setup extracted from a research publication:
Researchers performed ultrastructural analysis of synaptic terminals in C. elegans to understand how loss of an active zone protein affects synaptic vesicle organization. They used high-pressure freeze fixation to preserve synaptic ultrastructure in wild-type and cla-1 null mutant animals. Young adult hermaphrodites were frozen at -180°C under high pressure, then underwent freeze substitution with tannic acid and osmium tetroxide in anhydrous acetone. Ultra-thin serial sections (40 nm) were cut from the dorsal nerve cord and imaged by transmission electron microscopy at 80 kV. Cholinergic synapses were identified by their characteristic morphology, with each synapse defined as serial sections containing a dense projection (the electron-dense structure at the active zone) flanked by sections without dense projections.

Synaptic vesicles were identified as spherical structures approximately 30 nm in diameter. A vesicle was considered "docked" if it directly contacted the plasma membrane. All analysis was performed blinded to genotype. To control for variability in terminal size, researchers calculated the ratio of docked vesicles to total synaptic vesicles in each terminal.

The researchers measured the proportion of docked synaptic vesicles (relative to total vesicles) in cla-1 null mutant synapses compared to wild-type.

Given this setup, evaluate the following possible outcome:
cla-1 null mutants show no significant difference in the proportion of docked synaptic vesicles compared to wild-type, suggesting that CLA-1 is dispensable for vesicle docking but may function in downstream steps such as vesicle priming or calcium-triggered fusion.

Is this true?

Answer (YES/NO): NO